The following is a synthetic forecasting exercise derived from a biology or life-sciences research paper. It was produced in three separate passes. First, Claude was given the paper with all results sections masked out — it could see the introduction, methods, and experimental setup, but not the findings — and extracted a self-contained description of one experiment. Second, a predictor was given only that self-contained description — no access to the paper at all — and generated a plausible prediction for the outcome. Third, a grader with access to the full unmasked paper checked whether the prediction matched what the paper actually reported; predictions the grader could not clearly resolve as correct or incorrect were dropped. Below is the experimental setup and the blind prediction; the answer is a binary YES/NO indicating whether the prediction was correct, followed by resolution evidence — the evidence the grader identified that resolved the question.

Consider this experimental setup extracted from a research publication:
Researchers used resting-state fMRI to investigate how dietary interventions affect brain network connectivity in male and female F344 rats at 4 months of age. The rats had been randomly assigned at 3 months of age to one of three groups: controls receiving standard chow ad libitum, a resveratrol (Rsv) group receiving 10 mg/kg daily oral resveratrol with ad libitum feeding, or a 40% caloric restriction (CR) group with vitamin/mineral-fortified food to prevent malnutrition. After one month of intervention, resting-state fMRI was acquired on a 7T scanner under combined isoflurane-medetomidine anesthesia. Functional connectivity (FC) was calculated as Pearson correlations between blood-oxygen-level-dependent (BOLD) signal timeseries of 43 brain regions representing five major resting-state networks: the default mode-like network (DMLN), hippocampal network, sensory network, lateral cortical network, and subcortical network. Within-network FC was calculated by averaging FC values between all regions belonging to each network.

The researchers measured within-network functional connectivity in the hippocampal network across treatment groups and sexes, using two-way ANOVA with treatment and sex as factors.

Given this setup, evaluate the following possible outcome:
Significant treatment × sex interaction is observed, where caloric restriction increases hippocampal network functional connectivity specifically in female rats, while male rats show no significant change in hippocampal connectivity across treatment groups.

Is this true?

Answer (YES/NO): NO